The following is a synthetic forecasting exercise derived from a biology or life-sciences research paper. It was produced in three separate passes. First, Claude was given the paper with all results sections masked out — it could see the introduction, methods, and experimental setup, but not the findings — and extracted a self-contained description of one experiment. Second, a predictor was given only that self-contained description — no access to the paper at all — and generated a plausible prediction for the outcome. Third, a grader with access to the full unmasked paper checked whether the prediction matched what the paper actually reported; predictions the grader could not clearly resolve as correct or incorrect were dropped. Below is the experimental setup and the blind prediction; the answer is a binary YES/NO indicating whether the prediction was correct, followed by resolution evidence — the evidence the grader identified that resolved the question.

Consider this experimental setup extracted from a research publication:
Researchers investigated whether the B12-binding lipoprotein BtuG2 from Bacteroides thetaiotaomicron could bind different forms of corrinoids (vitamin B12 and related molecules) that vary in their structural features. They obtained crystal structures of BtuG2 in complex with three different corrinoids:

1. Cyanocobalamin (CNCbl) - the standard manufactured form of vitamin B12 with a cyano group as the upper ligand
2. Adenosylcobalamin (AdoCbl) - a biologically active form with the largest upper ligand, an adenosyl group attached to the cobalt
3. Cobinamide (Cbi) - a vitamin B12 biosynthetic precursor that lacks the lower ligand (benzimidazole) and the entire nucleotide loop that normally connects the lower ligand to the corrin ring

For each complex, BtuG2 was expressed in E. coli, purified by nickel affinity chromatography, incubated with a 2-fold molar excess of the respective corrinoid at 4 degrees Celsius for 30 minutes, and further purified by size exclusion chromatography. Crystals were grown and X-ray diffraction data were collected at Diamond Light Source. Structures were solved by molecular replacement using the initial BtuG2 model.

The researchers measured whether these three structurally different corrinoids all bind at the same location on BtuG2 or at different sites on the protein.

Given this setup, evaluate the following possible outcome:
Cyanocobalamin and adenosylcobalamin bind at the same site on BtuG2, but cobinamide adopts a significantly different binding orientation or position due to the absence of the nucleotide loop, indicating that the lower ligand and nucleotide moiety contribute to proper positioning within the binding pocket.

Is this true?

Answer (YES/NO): NO